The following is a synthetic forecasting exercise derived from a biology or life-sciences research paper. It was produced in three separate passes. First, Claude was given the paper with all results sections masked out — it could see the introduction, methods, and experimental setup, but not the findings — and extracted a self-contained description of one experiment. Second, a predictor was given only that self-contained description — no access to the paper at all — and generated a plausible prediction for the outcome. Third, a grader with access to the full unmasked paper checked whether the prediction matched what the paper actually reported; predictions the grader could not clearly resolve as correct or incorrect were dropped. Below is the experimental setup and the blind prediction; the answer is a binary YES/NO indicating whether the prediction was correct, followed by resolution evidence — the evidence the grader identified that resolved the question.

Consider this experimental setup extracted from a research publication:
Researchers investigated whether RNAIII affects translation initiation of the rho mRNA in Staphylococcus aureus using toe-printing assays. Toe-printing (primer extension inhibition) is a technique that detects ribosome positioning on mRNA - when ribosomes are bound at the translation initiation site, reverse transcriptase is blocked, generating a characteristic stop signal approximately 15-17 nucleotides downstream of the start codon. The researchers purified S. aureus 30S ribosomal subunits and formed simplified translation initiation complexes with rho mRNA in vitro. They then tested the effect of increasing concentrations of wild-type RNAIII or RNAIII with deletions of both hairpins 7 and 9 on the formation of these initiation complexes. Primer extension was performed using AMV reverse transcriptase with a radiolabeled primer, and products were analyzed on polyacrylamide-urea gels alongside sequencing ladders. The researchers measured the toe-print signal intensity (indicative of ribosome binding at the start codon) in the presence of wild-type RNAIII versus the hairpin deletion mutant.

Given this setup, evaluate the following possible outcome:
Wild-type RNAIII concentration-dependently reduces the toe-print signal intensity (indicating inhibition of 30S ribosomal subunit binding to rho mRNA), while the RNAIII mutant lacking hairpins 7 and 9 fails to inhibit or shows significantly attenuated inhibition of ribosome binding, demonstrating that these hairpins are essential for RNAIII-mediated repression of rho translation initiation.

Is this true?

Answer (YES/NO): YES